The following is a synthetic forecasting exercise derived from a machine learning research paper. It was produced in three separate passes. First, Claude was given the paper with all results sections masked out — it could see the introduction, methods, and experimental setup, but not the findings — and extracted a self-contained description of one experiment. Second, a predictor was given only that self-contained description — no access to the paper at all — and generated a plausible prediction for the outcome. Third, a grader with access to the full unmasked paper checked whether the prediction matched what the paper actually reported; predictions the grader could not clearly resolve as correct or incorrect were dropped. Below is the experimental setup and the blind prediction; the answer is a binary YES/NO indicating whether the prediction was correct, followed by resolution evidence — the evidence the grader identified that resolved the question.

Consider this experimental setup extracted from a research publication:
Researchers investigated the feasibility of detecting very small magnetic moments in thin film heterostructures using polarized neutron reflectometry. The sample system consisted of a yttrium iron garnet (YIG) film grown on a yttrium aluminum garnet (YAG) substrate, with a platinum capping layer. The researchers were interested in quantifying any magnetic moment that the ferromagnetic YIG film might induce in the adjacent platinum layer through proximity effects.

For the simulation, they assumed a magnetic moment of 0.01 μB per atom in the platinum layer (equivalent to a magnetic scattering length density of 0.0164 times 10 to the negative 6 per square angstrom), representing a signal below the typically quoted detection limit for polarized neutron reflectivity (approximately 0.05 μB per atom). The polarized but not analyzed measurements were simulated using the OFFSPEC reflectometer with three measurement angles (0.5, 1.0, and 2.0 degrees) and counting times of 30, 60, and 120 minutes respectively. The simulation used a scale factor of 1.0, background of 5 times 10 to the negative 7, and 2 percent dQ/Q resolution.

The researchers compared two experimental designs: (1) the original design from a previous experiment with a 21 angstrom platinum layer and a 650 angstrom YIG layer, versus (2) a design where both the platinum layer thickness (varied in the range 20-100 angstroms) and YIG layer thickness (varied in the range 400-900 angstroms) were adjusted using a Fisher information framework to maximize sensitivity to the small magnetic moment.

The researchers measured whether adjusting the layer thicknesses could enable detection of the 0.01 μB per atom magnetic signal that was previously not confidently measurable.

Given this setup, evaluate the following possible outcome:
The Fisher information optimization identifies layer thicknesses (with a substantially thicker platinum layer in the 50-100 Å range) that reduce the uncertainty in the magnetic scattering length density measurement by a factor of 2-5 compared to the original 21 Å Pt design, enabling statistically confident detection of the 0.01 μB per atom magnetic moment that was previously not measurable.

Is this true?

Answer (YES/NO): NO